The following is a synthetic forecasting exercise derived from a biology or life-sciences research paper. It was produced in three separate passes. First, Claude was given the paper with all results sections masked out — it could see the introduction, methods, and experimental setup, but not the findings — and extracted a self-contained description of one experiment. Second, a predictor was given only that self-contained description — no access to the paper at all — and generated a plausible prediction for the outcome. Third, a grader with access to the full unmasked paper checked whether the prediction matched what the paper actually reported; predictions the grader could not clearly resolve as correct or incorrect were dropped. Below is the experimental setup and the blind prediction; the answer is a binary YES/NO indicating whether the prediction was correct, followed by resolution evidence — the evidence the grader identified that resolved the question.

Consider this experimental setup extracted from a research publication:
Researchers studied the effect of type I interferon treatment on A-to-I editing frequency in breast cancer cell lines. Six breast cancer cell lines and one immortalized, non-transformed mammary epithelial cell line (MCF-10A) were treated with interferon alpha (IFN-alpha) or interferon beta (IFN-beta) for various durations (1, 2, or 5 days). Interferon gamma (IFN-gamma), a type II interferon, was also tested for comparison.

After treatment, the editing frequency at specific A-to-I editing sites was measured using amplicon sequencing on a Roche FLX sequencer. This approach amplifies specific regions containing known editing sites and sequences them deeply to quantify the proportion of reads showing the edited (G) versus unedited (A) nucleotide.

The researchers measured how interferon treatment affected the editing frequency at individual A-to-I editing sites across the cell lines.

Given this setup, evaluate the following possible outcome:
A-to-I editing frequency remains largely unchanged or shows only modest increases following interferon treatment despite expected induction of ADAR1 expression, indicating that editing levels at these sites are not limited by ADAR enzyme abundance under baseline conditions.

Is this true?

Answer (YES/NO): NO